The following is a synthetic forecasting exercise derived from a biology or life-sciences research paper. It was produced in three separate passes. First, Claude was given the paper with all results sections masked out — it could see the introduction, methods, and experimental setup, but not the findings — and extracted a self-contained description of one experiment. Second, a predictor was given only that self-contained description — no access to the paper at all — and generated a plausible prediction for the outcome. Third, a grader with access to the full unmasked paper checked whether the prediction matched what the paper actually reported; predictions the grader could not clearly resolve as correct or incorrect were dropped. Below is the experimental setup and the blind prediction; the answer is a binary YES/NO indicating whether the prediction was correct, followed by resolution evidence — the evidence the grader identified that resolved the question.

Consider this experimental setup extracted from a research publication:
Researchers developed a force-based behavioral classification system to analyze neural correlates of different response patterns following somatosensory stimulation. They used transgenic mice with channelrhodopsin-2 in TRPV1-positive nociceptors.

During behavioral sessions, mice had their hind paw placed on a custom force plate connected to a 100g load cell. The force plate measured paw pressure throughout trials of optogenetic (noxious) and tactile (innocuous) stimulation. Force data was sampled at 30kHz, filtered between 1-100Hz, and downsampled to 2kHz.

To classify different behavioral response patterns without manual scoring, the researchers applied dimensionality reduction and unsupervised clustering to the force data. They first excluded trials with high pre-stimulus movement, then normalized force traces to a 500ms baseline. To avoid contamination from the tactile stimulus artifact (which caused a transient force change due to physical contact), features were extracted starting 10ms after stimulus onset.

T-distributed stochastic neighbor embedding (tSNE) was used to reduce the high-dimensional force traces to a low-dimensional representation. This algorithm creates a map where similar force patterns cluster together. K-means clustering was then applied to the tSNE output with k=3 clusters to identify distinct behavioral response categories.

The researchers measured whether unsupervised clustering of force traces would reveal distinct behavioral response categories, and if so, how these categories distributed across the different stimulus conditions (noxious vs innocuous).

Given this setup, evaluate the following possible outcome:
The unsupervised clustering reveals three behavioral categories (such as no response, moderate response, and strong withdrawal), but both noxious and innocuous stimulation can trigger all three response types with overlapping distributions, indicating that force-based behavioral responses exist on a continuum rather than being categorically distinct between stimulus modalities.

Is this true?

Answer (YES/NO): NO